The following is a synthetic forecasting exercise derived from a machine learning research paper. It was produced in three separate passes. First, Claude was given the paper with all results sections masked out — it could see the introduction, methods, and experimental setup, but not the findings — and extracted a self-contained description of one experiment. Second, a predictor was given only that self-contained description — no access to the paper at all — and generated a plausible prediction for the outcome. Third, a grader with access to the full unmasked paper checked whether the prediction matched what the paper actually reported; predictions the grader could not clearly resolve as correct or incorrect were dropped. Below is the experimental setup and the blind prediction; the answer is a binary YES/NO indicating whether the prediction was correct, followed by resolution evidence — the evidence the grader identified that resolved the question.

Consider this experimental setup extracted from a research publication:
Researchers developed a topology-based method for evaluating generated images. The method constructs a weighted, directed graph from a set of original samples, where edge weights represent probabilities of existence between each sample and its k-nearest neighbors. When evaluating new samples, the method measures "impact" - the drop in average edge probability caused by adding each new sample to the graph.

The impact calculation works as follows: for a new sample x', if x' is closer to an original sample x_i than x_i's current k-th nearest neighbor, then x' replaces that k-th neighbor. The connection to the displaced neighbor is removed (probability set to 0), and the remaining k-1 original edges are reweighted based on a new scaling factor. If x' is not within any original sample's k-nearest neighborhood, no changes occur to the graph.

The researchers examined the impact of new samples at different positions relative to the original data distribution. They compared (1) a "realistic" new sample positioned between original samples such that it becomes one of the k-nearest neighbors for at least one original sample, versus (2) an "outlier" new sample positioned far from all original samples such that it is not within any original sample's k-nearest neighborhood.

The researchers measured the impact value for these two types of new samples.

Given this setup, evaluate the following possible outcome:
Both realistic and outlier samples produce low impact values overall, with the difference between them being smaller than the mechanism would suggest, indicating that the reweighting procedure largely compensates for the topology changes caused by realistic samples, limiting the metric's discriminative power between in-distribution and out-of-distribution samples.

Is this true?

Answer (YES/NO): NO